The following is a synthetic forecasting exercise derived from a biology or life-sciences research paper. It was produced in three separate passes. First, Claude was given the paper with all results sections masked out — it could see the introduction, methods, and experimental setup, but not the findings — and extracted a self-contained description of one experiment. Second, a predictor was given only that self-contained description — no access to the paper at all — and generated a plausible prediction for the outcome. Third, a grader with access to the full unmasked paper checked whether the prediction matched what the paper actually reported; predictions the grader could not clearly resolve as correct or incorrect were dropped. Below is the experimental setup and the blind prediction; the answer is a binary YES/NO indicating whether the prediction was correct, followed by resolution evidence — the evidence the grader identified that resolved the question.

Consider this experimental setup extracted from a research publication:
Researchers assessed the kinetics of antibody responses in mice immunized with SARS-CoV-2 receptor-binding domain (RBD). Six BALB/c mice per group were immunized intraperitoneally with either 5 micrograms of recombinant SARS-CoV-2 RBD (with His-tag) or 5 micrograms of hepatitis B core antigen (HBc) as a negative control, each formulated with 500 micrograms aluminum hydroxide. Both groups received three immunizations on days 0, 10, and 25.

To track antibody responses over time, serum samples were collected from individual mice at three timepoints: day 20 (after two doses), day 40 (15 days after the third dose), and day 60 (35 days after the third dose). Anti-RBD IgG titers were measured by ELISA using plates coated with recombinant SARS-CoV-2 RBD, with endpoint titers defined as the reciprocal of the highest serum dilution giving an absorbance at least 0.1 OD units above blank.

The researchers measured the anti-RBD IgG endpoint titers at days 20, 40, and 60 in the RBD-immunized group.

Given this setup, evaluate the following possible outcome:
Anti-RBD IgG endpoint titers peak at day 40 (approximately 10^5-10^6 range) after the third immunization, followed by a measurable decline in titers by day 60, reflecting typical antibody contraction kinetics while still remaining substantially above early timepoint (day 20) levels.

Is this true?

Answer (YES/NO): NO